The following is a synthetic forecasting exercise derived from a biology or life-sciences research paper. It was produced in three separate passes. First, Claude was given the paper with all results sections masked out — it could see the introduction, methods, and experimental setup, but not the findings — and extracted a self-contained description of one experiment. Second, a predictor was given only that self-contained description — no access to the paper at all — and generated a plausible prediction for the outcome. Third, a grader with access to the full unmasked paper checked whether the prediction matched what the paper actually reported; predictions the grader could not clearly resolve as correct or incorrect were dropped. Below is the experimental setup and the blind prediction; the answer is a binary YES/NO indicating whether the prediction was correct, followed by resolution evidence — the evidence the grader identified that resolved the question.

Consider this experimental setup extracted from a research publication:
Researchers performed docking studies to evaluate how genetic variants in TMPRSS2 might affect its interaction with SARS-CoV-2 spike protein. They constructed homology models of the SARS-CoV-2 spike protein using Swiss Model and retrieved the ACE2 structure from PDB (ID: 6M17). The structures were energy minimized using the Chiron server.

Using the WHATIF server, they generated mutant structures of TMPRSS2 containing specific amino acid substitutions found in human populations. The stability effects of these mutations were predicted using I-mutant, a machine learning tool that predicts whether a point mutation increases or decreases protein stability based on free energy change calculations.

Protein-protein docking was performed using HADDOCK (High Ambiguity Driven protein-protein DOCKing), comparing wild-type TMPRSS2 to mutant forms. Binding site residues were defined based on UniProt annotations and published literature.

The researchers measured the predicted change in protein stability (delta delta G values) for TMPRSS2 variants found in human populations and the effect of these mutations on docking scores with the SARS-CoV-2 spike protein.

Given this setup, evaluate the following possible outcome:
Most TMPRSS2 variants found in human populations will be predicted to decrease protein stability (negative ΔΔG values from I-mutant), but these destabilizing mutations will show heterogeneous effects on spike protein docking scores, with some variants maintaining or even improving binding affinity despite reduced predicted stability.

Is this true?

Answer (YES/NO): NO